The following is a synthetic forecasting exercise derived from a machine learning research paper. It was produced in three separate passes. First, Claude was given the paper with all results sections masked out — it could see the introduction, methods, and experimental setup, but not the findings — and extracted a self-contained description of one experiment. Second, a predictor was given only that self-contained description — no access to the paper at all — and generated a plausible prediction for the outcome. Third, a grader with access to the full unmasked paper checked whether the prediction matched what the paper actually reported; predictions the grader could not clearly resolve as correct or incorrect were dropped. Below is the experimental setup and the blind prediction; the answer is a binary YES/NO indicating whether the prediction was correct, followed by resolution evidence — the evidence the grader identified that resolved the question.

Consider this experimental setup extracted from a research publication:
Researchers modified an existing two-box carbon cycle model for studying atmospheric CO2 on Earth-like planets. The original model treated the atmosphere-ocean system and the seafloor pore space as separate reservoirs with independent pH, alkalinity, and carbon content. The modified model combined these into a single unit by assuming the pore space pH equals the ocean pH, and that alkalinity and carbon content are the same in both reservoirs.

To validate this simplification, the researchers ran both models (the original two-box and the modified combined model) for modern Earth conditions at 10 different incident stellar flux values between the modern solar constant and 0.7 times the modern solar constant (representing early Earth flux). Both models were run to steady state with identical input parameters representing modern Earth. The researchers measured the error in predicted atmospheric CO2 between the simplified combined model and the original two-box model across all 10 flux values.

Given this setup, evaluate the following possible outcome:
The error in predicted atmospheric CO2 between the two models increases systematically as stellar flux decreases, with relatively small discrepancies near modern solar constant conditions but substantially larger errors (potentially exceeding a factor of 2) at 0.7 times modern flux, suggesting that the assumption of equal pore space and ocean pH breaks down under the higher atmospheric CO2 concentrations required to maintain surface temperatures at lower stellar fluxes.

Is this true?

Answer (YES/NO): NO